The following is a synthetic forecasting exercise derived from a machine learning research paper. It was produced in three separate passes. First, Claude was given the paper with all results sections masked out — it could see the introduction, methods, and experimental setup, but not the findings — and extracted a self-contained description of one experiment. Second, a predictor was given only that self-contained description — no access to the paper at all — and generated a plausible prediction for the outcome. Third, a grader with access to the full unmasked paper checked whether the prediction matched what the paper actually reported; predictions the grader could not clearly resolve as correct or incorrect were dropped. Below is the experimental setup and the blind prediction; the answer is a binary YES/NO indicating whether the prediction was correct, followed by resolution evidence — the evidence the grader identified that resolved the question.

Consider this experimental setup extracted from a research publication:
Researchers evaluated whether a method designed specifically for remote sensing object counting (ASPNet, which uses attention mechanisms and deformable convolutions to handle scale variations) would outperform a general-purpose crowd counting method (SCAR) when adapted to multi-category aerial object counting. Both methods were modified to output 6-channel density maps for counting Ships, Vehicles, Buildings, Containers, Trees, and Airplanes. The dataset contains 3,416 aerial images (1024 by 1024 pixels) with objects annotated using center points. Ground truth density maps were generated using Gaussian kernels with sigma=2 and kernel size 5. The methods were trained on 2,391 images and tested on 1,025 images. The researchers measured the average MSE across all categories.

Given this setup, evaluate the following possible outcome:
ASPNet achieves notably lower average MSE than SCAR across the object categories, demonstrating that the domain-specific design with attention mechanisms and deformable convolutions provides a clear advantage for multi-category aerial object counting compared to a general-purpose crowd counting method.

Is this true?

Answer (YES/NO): NO